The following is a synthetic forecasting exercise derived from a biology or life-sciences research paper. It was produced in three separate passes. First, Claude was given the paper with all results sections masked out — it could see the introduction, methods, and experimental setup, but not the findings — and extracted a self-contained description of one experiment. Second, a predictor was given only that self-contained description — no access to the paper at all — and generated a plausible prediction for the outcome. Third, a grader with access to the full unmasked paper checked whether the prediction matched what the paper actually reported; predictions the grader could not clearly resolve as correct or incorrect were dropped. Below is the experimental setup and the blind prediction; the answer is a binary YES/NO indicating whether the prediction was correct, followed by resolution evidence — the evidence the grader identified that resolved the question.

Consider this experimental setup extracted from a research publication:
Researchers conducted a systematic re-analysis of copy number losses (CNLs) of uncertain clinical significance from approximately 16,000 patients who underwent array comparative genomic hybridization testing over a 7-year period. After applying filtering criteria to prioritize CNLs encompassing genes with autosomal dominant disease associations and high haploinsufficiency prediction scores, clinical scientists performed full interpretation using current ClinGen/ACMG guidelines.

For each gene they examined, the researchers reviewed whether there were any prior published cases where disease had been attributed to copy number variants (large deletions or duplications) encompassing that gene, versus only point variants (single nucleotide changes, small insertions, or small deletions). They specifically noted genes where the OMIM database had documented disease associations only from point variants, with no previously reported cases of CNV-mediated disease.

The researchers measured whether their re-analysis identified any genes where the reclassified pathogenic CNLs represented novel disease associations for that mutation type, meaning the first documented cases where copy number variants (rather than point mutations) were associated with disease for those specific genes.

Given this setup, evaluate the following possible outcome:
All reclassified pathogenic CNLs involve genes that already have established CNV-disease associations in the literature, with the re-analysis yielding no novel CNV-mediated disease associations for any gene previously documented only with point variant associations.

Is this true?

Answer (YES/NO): NO